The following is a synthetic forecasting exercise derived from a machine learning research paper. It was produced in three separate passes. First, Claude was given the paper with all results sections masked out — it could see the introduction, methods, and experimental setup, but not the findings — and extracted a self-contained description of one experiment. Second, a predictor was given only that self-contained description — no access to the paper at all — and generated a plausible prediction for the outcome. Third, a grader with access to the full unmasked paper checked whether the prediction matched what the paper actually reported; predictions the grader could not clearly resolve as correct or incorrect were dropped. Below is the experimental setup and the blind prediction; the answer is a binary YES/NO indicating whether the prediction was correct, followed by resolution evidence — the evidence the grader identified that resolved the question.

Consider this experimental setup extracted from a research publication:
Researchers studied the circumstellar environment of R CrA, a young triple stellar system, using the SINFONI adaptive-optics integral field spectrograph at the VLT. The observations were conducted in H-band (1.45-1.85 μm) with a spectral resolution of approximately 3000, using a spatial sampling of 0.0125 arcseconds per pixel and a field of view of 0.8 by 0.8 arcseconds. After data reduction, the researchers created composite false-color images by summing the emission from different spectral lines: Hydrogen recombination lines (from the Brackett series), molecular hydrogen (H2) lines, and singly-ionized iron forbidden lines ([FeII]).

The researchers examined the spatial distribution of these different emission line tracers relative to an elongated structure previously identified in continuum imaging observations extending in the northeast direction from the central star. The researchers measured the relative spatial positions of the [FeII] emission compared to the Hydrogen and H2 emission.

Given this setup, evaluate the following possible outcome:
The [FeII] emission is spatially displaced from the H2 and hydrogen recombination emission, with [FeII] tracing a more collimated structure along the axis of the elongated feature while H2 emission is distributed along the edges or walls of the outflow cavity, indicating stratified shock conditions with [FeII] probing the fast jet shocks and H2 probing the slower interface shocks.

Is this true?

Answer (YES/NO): NO